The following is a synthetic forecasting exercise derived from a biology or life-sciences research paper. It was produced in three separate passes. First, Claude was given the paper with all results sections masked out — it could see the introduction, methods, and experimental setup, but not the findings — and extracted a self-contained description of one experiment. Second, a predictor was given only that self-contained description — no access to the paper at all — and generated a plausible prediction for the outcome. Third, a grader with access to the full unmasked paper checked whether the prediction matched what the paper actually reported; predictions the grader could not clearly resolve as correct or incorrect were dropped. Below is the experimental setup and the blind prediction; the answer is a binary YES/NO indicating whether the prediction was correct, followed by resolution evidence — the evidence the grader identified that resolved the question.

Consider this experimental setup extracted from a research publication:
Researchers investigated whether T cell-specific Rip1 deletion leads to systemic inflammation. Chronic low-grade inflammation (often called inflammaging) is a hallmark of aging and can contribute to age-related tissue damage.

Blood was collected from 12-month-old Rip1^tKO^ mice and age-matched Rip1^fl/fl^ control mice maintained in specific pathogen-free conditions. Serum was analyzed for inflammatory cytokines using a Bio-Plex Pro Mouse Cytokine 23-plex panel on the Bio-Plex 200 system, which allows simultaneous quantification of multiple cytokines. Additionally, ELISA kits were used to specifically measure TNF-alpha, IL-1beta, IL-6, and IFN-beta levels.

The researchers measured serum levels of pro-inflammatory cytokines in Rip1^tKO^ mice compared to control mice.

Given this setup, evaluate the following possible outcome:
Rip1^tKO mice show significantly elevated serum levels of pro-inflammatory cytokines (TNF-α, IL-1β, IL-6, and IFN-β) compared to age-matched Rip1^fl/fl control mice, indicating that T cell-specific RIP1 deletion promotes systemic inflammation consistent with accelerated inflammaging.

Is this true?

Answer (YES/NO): YES